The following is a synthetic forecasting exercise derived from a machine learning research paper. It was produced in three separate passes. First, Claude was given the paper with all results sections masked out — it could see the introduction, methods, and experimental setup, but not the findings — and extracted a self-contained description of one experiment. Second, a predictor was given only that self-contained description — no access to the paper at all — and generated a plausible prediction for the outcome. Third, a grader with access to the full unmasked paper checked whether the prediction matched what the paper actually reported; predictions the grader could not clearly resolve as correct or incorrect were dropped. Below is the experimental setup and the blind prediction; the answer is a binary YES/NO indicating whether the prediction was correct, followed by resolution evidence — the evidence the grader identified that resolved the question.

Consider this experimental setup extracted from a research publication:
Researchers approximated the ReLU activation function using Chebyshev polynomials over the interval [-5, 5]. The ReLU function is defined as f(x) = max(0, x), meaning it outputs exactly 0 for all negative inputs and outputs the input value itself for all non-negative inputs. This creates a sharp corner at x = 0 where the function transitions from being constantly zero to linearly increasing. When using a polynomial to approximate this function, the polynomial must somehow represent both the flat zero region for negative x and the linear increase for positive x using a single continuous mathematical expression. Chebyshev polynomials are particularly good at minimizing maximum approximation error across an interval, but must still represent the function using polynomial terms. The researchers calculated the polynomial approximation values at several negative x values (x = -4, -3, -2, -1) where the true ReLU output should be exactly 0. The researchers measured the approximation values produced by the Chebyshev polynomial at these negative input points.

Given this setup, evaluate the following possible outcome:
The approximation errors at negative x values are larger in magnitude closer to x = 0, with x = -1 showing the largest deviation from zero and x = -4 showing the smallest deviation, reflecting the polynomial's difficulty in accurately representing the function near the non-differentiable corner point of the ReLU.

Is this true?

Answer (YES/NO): YES